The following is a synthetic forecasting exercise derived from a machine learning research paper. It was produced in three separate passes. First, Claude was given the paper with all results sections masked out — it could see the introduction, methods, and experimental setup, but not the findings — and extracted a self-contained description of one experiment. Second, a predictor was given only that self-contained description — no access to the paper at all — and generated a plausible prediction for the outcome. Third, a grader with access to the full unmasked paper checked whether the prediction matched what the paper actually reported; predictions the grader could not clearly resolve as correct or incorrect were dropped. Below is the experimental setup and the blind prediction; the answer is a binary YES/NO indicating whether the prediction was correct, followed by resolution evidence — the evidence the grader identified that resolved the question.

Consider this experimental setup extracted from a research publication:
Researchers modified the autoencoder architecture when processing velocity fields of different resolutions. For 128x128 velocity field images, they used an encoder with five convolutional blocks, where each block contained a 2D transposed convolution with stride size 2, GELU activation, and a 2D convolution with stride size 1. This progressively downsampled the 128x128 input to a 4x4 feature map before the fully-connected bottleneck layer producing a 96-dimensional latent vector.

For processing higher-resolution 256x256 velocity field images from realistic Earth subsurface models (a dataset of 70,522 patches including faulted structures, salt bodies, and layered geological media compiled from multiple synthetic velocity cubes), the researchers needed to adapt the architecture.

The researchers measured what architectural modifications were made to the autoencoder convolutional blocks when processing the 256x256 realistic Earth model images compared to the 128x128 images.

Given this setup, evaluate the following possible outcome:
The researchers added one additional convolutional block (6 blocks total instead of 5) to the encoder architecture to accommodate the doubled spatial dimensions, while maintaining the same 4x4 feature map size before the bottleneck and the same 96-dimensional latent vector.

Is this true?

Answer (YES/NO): NO